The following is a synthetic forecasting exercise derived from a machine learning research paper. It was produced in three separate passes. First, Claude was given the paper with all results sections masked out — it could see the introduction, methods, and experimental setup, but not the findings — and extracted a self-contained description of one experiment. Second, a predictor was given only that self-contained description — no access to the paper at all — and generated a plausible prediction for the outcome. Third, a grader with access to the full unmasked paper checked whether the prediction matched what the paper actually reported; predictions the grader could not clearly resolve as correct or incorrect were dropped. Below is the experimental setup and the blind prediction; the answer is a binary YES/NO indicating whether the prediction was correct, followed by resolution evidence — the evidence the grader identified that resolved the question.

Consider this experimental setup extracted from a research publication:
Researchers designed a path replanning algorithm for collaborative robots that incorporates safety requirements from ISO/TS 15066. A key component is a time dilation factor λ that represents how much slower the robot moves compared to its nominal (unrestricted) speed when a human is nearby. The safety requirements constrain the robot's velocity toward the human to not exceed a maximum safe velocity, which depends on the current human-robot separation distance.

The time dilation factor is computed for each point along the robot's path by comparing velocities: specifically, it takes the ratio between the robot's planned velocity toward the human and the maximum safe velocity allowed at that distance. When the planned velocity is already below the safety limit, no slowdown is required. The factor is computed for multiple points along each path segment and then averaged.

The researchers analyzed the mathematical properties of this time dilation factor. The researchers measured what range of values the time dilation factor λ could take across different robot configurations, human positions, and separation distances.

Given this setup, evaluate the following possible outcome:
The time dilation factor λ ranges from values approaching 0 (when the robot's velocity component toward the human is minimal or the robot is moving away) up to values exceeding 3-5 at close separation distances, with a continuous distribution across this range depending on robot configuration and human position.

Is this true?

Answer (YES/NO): NO